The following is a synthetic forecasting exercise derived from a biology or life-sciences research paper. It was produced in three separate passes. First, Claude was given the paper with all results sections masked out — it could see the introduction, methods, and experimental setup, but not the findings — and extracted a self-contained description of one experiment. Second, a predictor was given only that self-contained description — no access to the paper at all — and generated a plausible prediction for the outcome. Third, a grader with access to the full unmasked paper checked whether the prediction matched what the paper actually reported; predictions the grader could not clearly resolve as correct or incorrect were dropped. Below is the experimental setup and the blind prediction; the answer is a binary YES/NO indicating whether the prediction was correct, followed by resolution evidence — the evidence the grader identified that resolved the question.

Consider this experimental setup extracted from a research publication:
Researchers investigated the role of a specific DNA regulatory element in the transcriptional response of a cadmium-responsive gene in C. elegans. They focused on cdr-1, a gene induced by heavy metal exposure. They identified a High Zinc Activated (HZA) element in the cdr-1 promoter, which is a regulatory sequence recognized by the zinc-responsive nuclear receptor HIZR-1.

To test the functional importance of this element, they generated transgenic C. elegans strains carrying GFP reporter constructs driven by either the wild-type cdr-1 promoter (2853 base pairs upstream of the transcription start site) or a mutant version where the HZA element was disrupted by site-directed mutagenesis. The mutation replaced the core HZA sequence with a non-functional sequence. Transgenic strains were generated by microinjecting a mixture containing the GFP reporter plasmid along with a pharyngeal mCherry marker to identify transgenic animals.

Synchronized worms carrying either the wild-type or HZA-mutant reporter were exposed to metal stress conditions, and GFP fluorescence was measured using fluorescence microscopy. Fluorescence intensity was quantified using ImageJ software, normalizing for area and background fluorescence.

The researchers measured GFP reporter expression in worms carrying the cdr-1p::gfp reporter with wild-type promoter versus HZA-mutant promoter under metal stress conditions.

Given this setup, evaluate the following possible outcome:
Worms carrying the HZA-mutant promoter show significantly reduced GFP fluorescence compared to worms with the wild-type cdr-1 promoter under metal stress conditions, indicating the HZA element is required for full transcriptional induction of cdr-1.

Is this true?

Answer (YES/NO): YES